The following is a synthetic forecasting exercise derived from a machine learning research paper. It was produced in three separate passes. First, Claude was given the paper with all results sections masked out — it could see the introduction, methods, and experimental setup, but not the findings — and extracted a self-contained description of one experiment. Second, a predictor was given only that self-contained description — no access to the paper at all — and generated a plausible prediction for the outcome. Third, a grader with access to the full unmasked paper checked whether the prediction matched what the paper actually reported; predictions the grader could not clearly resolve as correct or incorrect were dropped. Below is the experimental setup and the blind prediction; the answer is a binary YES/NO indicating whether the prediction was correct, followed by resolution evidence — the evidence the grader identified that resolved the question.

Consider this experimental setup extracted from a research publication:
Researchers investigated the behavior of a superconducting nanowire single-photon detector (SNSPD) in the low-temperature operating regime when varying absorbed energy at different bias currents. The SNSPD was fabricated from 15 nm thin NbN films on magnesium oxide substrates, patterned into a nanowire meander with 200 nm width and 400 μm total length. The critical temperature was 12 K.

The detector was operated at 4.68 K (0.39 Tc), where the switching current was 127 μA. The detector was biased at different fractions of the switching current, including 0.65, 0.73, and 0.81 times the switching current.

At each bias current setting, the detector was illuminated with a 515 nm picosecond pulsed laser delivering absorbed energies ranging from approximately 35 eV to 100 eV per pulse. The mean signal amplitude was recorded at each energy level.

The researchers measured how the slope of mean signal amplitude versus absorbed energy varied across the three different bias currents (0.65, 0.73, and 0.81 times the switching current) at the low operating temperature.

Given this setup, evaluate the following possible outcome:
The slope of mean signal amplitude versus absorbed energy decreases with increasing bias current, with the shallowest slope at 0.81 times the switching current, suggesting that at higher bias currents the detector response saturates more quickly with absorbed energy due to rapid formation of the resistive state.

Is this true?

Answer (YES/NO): NO